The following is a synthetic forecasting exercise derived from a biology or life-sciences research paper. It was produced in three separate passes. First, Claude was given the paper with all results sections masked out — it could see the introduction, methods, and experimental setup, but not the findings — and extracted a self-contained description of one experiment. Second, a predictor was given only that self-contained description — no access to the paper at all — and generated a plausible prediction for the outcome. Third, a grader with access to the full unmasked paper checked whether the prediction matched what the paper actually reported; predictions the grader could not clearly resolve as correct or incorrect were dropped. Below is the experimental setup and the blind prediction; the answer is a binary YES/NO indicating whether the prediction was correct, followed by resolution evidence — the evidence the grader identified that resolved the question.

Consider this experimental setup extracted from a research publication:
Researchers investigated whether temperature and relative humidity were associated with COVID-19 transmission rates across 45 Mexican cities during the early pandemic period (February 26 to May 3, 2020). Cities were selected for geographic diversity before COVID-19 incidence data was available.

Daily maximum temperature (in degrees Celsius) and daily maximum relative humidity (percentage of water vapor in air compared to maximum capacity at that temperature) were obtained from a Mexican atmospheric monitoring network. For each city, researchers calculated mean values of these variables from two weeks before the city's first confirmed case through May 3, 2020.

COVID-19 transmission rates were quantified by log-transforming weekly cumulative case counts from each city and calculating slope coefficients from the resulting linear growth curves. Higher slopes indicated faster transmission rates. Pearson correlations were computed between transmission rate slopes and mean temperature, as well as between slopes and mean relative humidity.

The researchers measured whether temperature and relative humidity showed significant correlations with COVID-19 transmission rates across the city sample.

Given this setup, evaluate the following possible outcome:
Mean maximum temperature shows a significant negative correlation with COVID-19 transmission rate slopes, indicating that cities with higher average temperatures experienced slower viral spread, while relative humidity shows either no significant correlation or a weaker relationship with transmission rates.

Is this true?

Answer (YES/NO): NO